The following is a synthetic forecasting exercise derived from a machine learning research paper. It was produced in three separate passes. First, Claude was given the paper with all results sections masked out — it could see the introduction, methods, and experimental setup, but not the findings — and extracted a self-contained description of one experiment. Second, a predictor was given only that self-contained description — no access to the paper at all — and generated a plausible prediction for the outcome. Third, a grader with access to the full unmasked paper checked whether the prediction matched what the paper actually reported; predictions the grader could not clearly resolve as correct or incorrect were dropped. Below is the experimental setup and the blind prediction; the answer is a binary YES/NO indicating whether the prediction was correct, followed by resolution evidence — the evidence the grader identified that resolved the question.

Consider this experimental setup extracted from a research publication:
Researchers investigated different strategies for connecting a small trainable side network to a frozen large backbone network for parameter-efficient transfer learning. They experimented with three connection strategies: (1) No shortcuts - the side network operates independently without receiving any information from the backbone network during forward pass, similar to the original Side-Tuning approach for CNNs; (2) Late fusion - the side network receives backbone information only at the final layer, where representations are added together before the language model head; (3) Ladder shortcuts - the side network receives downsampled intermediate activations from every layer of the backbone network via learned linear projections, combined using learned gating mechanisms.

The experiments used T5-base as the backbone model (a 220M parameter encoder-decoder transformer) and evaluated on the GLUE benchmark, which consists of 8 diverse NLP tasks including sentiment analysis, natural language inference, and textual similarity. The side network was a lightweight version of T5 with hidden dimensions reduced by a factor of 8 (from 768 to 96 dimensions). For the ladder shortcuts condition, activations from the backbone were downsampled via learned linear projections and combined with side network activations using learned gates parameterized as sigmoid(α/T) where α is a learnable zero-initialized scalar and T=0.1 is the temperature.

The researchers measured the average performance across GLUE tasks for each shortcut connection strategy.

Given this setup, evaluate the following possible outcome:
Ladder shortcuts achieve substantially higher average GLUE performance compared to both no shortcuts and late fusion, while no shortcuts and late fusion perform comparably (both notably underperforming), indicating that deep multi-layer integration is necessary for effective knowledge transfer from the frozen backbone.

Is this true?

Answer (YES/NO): NO